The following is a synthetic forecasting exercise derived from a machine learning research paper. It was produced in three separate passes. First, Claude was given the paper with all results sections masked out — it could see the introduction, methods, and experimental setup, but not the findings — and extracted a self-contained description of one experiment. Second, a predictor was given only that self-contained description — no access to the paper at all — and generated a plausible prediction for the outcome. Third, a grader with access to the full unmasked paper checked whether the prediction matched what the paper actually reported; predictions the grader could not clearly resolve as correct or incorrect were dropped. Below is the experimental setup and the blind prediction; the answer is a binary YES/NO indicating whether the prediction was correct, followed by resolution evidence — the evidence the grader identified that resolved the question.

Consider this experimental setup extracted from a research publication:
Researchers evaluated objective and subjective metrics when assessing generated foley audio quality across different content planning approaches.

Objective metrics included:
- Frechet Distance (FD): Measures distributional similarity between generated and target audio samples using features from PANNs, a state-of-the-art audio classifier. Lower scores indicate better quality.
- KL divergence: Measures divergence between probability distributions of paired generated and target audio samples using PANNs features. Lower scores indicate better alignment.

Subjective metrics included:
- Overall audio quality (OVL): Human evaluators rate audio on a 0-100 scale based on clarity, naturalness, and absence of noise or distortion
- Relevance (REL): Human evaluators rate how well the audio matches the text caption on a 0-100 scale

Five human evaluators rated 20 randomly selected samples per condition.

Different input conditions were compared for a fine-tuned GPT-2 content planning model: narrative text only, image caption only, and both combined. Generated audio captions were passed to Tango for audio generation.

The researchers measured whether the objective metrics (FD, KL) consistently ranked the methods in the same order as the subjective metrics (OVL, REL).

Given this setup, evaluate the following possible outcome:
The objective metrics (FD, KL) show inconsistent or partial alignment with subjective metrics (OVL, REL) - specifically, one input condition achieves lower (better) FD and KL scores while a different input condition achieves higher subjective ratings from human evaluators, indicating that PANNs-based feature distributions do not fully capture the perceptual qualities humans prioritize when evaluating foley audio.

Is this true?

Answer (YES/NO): NO